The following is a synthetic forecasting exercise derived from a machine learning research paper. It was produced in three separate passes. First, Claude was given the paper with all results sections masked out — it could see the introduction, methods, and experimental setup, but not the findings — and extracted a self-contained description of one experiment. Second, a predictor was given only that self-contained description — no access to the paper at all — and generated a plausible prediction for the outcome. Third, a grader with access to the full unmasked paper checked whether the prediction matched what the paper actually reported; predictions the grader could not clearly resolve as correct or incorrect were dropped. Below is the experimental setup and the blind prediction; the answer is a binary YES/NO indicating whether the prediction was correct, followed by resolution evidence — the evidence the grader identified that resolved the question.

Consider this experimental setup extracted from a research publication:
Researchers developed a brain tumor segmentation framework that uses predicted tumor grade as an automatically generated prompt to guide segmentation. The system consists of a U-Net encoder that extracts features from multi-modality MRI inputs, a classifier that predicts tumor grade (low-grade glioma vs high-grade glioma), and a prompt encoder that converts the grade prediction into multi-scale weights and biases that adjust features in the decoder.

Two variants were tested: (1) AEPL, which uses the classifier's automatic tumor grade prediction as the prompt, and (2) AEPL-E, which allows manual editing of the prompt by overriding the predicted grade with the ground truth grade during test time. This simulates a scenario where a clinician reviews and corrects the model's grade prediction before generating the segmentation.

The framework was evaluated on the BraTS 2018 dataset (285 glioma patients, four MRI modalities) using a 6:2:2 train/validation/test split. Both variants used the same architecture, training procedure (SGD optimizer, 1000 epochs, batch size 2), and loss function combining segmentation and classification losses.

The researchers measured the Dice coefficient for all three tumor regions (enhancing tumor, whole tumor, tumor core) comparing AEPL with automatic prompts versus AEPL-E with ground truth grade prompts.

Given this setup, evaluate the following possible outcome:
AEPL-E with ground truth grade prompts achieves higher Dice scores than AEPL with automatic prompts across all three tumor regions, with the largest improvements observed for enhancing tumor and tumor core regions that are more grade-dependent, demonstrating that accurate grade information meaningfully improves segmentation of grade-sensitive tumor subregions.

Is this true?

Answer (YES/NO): NO